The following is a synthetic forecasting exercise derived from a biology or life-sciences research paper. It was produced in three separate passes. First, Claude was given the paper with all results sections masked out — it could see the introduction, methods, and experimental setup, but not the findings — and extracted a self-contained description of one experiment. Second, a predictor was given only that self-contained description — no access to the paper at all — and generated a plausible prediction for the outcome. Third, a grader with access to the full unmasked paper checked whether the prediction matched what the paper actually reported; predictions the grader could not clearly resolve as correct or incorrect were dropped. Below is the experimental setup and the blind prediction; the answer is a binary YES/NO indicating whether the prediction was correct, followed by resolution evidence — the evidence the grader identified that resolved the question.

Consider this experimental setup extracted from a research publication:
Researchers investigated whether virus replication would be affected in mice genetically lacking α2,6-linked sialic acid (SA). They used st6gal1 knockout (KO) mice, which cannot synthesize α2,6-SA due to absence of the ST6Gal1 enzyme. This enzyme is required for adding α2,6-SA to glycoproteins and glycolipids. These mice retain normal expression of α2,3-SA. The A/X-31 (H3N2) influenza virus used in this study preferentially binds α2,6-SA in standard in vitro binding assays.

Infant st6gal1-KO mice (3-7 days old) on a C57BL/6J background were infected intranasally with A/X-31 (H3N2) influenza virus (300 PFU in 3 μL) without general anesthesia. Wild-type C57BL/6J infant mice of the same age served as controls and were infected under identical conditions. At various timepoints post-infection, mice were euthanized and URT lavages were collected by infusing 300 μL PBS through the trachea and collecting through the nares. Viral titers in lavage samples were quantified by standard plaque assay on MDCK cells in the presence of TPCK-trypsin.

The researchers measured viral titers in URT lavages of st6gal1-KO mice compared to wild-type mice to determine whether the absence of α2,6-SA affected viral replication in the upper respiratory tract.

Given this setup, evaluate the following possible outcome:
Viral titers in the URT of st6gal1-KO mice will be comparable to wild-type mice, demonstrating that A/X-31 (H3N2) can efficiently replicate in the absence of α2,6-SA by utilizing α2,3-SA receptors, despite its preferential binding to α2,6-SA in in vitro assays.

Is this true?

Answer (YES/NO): YES